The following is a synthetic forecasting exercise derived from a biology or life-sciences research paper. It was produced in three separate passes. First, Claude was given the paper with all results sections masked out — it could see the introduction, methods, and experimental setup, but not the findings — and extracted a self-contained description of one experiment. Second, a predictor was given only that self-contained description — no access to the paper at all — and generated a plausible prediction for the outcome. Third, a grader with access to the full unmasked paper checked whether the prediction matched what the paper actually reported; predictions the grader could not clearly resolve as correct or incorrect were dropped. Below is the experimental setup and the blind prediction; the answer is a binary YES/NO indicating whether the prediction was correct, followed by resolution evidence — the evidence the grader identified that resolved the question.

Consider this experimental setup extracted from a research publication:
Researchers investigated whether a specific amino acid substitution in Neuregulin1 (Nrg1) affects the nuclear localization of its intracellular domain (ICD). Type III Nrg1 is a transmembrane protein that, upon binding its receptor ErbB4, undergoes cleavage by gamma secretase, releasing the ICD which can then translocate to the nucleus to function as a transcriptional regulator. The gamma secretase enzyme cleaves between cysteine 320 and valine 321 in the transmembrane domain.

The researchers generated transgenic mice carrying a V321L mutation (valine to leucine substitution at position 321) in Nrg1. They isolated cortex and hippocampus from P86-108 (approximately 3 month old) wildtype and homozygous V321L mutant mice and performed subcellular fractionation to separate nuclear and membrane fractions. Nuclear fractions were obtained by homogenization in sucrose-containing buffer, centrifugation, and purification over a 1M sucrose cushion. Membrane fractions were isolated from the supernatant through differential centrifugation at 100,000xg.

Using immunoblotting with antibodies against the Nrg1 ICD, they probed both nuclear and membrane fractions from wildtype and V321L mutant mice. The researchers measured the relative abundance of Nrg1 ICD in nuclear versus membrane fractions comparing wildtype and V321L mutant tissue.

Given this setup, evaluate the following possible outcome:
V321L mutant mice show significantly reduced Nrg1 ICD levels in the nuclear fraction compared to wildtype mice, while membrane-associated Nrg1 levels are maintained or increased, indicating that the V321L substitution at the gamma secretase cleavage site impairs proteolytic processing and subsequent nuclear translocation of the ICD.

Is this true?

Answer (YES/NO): YES